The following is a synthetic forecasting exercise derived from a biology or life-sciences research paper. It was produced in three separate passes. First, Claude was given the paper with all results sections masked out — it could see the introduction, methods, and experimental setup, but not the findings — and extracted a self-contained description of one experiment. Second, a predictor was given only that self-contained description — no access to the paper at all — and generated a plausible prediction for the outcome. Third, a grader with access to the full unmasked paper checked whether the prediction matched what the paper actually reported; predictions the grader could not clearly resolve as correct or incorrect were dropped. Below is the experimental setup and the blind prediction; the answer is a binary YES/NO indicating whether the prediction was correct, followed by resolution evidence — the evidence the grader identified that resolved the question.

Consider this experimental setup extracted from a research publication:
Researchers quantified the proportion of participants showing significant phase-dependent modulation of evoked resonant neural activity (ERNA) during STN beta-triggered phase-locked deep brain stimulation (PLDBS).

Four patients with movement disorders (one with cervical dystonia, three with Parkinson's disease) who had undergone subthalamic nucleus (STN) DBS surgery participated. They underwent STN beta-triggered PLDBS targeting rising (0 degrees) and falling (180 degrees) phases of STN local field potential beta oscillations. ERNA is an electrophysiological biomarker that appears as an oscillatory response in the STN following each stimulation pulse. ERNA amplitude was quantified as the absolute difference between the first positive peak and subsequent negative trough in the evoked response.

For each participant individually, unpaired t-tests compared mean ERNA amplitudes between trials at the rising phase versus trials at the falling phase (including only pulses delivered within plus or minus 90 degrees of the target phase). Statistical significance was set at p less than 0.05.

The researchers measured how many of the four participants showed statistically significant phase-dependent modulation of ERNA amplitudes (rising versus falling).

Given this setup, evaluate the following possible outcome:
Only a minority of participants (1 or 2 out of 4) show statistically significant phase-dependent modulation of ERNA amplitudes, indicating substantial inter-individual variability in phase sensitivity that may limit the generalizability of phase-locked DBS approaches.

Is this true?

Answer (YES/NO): NO